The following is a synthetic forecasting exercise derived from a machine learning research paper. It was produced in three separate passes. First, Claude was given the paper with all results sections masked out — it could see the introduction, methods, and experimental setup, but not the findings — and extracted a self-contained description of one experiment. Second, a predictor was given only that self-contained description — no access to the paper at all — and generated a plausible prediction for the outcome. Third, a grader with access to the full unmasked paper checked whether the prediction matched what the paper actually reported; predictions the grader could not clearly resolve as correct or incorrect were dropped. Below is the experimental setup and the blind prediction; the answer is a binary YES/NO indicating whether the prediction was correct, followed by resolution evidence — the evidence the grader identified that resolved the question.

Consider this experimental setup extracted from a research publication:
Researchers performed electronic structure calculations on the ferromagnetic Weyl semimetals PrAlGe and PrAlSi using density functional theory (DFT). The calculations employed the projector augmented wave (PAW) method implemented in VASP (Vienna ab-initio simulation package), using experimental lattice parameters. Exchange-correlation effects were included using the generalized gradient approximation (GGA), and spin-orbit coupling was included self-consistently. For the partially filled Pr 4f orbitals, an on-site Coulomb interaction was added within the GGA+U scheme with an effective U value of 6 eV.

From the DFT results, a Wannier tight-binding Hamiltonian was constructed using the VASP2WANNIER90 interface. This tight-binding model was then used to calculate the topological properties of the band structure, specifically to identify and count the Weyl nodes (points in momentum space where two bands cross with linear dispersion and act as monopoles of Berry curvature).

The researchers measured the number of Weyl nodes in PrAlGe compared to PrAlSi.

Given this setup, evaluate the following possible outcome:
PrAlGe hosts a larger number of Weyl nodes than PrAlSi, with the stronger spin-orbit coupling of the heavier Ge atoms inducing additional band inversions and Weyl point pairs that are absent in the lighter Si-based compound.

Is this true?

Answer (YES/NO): NO